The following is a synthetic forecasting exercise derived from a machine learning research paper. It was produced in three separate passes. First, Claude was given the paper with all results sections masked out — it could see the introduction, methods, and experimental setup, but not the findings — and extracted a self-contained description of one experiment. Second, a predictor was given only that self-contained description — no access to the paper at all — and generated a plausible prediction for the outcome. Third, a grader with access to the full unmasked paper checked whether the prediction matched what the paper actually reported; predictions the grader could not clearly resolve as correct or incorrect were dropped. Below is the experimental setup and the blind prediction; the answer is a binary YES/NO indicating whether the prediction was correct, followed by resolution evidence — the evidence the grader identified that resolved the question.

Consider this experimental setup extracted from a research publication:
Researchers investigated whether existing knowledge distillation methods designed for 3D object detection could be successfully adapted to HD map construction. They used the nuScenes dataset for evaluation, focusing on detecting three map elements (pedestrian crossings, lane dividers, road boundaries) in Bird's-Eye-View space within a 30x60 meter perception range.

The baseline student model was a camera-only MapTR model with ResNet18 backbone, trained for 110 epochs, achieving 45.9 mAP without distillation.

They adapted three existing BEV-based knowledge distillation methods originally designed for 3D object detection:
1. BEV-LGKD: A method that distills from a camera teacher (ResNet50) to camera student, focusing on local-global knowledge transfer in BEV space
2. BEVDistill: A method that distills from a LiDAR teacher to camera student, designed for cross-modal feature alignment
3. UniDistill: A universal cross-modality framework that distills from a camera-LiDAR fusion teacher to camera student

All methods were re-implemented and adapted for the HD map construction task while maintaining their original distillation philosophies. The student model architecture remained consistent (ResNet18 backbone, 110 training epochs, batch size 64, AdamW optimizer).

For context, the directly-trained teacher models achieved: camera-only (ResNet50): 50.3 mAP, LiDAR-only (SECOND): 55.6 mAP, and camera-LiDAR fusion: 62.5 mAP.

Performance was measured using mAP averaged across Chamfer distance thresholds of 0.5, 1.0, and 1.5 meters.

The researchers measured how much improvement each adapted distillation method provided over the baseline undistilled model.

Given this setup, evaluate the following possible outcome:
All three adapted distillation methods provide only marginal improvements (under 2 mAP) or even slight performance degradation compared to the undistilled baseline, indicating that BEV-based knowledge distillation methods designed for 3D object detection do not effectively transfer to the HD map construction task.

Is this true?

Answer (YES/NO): NO